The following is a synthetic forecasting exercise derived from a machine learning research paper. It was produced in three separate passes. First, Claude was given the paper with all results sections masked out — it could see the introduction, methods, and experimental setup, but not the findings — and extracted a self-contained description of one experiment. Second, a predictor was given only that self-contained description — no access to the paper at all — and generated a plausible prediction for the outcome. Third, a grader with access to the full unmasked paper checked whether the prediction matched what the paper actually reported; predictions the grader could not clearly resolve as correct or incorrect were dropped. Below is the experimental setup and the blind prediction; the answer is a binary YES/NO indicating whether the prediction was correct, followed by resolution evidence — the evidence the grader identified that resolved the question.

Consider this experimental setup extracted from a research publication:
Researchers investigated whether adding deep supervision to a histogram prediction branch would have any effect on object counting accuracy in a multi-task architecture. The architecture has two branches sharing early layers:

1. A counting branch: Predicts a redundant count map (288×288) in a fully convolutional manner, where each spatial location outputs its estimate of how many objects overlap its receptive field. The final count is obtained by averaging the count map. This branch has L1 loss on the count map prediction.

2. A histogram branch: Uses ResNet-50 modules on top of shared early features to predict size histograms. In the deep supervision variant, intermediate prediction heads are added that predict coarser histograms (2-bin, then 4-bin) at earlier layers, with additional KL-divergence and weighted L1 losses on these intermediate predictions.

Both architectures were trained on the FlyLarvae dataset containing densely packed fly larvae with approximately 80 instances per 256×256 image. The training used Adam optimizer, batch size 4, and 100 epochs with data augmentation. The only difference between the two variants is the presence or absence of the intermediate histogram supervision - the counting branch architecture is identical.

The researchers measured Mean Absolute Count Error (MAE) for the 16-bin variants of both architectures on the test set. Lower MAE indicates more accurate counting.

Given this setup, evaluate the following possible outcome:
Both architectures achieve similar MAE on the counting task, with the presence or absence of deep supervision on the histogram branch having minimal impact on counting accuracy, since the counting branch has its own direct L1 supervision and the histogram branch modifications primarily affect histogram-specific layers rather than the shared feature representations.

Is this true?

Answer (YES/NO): NO